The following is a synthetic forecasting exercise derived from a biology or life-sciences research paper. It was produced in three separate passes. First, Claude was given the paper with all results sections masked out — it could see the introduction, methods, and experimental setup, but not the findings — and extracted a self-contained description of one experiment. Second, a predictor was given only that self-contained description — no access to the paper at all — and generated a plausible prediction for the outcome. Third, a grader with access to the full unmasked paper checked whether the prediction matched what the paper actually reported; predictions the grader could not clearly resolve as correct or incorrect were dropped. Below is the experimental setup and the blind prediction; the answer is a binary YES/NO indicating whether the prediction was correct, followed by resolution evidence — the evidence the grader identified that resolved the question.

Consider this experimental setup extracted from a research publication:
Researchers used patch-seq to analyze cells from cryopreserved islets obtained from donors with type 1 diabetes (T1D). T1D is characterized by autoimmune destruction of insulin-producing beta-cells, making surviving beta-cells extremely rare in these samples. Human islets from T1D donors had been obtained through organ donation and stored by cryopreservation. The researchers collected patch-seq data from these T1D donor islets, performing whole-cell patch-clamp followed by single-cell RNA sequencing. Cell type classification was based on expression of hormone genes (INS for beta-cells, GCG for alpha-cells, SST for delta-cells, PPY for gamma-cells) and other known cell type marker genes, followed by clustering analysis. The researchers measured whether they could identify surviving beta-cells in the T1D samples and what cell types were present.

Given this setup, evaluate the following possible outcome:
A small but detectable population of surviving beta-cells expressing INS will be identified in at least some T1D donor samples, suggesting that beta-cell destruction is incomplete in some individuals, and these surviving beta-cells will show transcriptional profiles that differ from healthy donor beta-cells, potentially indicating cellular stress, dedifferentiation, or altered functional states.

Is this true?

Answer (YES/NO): NO